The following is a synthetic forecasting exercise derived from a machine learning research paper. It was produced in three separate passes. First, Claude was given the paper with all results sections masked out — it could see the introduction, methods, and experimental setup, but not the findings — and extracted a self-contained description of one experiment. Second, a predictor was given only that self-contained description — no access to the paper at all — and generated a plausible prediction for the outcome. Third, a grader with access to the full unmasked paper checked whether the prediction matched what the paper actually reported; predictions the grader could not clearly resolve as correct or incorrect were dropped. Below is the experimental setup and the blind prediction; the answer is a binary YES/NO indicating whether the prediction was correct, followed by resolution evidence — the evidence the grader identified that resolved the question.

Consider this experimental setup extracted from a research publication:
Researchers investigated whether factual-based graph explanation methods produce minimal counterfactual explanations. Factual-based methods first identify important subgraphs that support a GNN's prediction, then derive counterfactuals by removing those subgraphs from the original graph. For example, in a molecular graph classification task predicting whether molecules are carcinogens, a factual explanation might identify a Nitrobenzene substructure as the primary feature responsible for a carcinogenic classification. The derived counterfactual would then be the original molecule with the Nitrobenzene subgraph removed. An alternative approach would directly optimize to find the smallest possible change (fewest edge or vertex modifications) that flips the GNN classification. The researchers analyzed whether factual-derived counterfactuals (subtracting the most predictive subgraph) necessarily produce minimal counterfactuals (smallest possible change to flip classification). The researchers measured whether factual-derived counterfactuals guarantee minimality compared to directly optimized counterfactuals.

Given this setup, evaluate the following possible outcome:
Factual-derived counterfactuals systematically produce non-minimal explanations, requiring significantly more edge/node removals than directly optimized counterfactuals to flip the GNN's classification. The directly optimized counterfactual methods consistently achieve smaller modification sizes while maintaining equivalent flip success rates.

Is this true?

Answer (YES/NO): NO